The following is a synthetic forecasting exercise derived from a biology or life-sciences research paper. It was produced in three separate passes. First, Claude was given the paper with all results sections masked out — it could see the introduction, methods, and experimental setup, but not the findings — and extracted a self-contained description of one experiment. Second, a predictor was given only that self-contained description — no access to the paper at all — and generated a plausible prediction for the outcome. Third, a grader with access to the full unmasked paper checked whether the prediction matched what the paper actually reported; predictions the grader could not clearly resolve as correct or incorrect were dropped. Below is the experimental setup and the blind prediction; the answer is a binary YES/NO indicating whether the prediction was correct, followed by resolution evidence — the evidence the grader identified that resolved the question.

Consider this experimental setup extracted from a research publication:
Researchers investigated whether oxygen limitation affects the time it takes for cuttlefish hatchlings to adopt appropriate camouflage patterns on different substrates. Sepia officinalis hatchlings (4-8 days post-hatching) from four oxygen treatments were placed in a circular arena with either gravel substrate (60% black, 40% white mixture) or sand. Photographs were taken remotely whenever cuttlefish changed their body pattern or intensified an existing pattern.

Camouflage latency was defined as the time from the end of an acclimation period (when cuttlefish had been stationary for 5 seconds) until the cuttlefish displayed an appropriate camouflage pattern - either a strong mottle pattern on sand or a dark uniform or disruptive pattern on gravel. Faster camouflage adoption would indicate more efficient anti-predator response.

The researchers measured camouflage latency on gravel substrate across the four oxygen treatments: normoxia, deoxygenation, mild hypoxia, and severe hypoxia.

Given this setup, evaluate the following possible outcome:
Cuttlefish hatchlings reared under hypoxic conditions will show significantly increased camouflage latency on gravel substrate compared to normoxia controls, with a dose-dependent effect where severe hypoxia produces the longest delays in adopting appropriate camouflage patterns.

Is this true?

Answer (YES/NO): NO